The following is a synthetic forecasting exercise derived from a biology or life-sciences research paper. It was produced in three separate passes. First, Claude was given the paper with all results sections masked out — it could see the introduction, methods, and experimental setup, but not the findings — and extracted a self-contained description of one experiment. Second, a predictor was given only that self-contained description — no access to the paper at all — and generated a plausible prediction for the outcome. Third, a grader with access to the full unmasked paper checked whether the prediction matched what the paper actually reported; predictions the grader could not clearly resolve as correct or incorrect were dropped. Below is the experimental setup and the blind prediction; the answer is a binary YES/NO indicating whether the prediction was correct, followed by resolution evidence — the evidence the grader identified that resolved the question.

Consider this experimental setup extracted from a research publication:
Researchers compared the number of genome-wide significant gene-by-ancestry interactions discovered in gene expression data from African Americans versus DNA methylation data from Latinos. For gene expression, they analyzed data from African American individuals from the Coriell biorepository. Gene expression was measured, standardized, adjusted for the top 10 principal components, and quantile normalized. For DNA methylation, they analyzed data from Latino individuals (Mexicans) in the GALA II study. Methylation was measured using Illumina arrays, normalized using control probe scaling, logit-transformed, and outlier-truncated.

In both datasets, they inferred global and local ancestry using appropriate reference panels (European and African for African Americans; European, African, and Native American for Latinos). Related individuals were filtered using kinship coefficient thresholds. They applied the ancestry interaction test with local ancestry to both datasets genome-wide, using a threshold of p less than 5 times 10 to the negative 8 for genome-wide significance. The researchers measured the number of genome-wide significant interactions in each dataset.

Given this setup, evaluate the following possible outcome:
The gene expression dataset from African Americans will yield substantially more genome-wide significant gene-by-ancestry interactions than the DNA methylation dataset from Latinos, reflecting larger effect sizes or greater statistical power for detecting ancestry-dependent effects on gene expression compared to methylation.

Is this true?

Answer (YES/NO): NO